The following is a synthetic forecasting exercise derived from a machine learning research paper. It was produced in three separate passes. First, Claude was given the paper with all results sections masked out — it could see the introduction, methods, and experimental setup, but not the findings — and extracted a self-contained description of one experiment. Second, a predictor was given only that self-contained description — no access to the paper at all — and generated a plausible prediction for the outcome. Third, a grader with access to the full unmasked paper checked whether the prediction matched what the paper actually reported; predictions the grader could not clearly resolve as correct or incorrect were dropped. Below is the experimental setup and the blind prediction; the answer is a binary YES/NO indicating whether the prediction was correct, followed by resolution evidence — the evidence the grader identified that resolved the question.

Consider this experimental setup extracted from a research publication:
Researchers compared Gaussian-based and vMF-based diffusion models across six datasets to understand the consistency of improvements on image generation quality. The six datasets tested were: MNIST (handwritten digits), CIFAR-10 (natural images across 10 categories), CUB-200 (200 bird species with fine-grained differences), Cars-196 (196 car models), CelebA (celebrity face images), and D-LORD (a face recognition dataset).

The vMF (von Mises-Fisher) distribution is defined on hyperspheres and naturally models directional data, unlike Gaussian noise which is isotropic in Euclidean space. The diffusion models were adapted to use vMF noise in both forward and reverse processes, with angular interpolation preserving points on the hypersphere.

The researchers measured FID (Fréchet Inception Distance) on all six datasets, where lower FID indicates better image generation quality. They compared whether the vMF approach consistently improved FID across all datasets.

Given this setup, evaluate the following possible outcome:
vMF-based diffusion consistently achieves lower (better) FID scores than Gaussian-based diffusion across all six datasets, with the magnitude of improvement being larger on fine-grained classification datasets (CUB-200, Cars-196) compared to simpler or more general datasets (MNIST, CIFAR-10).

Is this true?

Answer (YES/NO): NO